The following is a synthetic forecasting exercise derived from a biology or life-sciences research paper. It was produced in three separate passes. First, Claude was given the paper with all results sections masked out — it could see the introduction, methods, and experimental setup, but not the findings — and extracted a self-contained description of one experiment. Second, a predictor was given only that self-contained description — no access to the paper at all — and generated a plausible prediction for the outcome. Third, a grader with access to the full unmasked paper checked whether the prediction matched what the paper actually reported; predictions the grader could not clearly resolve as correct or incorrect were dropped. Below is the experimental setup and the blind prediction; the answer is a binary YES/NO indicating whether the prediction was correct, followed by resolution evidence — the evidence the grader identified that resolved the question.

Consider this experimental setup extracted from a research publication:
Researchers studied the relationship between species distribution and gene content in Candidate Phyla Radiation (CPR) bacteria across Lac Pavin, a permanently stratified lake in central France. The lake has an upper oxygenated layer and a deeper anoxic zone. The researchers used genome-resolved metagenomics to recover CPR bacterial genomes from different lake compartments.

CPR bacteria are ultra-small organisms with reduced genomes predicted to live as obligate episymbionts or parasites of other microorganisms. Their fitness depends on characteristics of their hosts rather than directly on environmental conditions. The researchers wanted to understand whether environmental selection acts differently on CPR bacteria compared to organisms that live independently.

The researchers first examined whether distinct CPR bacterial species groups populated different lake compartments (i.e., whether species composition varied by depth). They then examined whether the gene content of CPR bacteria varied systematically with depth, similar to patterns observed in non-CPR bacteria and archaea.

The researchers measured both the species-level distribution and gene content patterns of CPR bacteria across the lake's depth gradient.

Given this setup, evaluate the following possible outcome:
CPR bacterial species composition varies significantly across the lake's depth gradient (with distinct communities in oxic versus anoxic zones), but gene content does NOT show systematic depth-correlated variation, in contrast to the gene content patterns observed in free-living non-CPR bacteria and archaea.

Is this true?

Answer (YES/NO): YES